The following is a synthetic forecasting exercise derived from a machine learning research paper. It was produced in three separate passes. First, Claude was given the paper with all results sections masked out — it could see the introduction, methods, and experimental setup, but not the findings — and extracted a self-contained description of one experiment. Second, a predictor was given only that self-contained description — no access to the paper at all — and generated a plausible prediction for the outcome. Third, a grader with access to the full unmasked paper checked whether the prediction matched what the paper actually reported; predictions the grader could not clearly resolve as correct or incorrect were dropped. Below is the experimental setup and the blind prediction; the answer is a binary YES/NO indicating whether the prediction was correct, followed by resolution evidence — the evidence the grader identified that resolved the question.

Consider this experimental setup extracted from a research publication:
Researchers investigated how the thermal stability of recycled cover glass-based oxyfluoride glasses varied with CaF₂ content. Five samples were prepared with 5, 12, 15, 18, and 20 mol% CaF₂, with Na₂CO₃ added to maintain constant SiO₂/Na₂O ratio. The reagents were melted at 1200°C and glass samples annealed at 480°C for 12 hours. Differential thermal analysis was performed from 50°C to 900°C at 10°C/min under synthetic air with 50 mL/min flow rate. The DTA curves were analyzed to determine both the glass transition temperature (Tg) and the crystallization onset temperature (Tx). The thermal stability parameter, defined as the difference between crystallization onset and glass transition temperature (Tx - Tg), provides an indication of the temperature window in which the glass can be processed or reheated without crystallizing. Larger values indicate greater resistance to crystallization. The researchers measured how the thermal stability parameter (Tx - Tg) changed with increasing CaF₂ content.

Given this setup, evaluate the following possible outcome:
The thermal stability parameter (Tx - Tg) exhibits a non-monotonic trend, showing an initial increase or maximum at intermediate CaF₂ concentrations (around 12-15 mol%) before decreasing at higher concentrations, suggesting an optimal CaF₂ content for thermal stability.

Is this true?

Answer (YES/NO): NO